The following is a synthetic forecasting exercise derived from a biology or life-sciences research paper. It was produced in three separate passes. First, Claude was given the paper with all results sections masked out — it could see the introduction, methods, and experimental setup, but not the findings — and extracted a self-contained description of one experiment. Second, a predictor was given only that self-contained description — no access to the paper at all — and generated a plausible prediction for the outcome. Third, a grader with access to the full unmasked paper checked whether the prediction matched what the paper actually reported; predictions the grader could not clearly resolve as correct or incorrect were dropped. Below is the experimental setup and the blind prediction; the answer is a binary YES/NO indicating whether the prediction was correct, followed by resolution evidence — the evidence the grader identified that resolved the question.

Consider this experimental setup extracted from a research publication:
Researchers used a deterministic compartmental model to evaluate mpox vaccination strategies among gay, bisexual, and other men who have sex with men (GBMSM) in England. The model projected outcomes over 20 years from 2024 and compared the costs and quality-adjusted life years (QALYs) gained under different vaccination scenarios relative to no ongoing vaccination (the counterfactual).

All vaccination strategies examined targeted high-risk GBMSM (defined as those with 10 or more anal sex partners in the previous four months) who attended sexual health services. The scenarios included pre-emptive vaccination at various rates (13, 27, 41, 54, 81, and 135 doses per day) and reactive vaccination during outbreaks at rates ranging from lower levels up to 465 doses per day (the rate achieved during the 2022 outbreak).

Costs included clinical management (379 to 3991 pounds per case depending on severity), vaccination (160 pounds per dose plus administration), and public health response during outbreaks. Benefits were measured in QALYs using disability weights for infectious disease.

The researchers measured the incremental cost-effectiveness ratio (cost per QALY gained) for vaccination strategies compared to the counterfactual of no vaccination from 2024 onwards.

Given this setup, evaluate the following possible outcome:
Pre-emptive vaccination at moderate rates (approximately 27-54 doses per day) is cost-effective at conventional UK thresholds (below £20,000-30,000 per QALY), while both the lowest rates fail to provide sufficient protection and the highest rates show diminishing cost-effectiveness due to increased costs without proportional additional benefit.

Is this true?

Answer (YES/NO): NO